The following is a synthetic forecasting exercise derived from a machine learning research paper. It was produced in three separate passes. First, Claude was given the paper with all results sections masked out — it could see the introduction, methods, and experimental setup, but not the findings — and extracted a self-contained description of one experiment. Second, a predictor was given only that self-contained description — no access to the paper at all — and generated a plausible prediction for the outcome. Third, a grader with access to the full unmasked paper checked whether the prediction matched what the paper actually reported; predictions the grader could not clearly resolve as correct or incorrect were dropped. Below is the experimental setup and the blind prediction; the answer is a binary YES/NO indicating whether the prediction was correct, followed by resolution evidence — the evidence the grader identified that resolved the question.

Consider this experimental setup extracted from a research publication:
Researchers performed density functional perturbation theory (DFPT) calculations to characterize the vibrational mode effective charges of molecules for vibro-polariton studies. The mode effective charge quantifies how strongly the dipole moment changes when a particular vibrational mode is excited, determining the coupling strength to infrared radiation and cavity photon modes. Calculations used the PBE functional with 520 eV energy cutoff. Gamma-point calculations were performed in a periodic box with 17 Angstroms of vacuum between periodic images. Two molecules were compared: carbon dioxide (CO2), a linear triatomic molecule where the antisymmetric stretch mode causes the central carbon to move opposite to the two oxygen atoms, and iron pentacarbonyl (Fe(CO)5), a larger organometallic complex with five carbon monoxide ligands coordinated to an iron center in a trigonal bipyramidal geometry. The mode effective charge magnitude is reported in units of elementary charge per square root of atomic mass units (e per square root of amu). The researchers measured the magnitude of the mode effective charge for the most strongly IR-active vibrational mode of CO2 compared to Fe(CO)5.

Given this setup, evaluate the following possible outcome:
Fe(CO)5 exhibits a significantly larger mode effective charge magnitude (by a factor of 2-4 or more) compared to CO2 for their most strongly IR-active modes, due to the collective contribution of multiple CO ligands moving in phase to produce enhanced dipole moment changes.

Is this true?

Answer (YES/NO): NO